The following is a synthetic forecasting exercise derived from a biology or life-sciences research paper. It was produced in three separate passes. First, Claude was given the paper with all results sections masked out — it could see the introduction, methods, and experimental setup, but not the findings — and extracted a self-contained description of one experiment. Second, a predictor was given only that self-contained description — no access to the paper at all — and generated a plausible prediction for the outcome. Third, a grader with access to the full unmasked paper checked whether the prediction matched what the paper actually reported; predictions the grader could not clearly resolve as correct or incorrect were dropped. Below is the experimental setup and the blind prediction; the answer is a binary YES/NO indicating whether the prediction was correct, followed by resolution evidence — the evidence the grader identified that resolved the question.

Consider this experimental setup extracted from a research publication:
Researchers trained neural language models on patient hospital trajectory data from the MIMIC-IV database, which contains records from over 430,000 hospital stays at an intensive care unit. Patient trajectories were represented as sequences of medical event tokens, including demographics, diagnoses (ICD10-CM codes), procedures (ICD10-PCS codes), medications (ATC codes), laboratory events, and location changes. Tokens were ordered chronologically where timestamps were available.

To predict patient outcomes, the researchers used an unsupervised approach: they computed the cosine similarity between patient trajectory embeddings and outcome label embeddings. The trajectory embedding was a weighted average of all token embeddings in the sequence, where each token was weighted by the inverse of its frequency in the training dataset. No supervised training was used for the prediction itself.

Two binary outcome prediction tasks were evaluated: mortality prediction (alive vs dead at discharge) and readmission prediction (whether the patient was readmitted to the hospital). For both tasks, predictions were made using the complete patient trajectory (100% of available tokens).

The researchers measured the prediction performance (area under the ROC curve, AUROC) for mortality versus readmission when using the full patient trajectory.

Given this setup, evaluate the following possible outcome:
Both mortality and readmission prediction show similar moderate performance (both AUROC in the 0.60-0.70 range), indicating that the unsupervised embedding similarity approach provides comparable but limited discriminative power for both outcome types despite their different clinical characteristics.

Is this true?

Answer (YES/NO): NO